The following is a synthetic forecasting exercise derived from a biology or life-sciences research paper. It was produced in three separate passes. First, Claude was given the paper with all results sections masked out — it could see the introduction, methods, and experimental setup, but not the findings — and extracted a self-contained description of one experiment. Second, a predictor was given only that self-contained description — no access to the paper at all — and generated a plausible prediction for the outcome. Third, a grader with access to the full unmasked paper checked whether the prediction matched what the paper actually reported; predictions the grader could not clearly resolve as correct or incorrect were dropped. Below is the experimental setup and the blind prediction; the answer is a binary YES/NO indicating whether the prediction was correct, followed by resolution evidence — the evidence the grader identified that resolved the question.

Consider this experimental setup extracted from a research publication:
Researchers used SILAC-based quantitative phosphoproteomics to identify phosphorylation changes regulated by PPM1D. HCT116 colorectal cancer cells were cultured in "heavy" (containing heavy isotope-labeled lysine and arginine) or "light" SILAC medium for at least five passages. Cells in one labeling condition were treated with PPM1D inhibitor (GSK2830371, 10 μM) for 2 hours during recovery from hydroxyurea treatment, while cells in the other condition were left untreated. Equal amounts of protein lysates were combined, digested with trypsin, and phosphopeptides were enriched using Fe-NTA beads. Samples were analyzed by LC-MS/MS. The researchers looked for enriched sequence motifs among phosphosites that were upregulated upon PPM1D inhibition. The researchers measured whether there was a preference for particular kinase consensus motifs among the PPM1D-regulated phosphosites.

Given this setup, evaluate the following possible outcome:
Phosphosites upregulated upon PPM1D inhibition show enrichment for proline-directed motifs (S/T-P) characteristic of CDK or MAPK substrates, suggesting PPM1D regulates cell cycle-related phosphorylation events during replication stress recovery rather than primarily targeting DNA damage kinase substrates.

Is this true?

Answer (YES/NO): NO